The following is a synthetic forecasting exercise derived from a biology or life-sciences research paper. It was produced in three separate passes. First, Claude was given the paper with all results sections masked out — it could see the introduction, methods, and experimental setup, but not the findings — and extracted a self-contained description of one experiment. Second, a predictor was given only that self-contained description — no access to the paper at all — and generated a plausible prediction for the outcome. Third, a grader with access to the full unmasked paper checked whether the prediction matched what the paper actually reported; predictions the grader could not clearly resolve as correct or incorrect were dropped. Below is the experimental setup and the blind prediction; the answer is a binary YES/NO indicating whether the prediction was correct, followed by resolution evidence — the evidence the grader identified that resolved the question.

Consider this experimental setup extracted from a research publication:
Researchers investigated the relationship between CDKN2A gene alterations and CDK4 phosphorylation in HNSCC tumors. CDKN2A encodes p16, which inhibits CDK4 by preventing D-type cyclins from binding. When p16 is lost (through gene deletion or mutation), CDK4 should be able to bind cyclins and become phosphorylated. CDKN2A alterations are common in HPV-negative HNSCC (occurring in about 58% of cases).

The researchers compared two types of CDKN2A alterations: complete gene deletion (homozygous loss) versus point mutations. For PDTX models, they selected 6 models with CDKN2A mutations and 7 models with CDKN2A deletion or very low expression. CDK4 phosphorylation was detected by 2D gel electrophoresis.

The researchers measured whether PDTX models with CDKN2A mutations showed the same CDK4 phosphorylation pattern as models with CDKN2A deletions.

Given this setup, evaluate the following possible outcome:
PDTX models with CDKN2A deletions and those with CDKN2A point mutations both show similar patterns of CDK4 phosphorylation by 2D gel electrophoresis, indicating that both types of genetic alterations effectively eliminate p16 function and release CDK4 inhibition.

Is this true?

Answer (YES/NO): YES